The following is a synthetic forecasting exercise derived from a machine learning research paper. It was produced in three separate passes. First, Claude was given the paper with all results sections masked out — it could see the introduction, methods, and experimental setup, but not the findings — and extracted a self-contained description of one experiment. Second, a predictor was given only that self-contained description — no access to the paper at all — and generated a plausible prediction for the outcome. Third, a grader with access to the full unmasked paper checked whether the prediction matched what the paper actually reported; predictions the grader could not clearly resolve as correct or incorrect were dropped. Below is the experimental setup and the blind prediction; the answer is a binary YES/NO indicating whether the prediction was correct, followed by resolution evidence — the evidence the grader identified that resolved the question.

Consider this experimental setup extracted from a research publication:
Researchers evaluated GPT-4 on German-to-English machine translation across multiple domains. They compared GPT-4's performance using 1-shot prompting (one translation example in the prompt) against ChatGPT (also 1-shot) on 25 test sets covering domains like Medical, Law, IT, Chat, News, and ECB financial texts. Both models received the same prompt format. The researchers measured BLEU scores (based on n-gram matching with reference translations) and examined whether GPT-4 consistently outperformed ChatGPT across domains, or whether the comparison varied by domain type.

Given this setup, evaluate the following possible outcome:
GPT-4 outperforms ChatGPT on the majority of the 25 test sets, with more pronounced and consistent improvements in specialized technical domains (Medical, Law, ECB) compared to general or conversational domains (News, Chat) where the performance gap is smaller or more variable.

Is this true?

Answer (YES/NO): NO